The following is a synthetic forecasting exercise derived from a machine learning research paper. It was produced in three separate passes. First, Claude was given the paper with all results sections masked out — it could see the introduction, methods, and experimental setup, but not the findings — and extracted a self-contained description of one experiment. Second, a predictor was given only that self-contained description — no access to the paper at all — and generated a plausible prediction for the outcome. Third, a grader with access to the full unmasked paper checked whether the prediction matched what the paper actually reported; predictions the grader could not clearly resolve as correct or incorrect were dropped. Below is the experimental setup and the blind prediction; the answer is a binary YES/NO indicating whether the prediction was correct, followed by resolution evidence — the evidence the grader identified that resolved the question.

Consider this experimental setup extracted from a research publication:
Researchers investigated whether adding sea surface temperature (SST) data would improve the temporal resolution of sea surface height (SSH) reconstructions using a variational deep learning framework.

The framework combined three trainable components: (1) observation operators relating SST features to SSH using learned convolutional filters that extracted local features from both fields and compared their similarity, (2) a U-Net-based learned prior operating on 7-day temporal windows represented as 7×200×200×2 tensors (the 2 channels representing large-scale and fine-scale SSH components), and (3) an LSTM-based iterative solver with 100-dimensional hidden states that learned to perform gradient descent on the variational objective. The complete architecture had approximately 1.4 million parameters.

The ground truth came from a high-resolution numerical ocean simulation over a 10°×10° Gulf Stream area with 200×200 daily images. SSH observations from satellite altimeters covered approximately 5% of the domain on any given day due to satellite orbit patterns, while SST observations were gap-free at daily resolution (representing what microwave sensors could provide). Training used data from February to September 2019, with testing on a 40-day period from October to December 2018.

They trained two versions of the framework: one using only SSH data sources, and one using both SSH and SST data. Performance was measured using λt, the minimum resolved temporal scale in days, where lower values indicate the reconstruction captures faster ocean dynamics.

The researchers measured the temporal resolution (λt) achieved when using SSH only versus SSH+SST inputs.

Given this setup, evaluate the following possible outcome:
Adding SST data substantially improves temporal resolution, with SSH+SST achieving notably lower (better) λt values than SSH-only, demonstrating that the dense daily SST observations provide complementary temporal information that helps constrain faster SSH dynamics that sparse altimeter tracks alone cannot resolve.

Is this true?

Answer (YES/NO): YES